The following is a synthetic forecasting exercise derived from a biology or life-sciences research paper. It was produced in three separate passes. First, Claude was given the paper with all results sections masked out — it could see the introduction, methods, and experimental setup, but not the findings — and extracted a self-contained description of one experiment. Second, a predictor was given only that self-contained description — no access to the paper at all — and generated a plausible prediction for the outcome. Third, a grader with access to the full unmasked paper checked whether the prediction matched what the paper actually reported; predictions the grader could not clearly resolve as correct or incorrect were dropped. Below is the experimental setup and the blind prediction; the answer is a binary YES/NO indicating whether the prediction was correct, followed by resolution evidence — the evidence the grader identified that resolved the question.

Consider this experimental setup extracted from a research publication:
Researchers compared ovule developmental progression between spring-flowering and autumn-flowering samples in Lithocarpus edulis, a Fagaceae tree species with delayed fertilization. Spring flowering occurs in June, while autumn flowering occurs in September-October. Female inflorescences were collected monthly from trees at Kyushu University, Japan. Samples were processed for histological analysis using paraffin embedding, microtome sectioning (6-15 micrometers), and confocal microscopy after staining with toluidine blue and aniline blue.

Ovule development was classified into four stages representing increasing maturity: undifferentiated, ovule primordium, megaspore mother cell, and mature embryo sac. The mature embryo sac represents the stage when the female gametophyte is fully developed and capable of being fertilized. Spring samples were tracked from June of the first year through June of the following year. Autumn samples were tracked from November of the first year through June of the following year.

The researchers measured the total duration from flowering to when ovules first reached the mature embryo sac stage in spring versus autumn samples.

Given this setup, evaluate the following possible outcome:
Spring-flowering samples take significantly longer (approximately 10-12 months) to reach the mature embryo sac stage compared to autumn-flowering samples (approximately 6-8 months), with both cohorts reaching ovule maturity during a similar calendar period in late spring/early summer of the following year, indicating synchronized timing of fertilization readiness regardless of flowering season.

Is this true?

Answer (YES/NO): YES